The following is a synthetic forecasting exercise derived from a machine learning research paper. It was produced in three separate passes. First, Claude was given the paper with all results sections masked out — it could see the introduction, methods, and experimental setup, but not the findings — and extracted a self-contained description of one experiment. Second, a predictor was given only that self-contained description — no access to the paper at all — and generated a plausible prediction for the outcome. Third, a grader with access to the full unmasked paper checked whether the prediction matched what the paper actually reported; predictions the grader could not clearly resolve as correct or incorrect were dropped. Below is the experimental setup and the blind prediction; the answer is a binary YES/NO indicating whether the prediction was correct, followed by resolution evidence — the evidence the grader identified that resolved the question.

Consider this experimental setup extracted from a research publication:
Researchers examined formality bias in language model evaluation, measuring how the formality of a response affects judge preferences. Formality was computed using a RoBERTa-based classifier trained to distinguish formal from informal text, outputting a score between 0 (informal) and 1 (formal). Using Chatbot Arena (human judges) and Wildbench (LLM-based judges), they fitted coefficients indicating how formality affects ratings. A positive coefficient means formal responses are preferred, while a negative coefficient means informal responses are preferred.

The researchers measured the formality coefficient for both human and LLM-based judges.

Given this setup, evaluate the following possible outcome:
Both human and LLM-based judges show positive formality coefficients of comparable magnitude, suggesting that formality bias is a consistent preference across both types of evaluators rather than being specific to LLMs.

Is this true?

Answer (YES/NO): NO